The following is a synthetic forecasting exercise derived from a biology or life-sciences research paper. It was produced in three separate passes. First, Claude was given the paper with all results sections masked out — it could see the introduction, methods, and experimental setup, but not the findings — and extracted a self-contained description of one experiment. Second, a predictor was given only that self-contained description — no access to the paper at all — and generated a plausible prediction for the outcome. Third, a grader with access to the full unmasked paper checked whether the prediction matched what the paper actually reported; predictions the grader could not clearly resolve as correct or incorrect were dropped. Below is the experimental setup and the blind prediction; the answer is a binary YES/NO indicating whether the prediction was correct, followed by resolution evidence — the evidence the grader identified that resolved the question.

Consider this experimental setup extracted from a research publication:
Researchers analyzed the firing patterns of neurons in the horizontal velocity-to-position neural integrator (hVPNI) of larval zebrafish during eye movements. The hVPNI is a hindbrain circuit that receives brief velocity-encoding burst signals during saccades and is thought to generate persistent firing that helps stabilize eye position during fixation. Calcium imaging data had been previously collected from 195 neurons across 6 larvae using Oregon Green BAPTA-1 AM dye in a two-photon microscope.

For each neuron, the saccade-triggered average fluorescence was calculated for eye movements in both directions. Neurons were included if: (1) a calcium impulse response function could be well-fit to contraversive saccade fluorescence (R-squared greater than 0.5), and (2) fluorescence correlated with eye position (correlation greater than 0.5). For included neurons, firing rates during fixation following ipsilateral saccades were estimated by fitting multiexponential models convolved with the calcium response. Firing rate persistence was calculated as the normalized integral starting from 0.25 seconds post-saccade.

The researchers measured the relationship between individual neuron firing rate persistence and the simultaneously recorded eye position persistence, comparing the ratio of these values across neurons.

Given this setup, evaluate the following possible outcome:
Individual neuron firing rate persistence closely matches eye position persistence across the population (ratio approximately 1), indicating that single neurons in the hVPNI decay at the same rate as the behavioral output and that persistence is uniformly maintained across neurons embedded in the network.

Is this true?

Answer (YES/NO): NO